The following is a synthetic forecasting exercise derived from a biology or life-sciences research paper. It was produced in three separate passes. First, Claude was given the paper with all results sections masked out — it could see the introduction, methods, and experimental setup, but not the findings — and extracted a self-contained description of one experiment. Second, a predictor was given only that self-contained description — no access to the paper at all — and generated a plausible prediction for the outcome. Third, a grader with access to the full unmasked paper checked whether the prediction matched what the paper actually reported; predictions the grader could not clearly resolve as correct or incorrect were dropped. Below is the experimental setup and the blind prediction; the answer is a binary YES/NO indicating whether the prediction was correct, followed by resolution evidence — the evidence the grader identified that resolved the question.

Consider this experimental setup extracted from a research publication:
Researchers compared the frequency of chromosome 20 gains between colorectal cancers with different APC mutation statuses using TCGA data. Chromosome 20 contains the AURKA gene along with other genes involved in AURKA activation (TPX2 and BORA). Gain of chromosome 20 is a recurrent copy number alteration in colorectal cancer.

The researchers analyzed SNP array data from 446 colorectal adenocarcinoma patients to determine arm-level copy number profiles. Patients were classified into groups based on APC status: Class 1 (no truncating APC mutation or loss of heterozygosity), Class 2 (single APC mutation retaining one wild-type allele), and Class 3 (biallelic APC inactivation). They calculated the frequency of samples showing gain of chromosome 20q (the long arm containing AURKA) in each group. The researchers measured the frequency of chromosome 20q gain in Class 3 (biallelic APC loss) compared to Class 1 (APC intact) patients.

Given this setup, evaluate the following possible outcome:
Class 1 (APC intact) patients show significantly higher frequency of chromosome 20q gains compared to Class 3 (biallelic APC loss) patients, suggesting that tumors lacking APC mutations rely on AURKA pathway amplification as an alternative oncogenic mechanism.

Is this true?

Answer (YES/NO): NO